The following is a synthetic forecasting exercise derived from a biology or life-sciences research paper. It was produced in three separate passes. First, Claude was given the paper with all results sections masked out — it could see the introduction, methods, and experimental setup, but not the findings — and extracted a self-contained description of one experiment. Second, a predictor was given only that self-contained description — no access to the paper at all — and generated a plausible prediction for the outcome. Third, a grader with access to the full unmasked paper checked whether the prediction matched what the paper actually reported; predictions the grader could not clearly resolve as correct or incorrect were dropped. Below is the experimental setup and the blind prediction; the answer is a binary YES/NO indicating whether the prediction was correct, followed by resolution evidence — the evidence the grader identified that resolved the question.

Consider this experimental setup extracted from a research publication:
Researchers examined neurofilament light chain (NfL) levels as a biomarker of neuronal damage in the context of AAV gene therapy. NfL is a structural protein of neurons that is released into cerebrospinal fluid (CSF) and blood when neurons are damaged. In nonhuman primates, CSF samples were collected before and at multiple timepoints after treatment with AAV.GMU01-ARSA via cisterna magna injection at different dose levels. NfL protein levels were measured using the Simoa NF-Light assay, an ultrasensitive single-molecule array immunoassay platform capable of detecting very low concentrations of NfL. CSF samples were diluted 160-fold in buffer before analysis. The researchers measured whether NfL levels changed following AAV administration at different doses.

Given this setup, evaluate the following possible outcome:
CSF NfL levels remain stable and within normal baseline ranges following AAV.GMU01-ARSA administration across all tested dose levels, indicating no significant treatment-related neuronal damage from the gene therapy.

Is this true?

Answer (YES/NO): NO